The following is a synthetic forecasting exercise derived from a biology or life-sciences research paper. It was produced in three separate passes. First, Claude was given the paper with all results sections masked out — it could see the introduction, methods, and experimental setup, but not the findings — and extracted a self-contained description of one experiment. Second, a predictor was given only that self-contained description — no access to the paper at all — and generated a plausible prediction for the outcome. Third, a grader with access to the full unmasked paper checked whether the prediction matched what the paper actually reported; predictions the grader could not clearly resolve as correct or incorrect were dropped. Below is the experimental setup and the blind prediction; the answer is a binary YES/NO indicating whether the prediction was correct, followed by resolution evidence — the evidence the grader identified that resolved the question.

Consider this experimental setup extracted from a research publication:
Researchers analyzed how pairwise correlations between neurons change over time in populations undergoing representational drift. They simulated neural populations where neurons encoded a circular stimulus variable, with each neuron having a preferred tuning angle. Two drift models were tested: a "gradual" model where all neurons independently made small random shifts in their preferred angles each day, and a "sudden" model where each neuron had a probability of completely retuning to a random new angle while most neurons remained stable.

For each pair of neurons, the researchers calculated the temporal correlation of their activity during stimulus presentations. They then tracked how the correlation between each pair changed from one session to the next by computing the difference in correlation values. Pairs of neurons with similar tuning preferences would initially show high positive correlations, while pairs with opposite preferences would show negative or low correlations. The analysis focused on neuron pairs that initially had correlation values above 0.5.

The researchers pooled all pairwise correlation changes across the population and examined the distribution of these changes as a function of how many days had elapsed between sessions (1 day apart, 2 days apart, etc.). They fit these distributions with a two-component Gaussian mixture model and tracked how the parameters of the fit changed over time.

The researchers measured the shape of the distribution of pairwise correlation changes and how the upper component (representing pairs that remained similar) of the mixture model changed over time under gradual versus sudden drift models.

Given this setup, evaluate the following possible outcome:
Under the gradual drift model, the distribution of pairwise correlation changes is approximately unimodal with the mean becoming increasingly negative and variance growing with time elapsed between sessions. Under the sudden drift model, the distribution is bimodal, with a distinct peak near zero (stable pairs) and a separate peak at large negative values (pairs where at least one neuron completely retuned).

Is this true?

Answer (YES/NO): NO